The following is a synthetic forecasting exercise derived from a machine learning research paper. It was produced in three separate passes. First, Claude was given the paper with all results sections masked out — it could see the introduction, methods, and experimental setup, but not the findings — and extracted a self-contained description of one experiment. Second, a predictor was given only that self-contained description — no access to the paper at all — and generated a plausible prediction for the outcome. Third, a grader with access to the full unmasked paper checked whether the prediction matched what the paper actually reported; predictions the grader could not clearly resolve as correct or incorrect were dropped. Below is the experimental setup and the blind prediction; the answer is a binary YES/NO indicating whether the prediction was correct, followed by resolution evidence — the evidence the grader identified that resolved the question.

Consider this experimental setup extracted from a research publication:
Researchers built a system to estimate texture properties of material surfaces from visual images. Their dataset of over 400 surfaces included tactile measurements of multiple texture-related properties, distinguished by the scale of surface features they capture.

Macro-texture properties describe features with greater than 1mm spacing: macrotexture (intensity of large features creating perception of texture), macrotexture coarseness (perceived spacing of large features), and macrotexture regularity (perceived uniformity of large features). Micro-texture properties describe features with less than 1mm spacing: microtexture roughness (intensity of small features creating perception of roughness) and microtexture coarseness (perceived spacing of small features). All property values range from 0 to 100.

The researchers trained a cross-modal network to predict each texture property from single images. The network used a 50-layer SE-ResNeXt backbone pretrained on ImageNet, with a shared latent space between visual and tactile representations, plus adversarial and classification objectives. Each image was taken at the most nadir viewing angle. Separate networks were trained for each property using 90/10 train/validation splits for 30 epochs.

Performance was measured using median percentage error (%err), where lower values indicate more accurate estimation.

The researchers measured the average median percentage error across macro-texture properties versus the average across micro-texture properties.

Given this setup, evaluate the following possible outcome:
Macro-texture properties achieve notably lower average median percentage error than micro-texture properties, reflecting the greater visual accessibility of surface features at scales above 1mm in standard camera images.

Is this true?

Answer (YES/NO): YES